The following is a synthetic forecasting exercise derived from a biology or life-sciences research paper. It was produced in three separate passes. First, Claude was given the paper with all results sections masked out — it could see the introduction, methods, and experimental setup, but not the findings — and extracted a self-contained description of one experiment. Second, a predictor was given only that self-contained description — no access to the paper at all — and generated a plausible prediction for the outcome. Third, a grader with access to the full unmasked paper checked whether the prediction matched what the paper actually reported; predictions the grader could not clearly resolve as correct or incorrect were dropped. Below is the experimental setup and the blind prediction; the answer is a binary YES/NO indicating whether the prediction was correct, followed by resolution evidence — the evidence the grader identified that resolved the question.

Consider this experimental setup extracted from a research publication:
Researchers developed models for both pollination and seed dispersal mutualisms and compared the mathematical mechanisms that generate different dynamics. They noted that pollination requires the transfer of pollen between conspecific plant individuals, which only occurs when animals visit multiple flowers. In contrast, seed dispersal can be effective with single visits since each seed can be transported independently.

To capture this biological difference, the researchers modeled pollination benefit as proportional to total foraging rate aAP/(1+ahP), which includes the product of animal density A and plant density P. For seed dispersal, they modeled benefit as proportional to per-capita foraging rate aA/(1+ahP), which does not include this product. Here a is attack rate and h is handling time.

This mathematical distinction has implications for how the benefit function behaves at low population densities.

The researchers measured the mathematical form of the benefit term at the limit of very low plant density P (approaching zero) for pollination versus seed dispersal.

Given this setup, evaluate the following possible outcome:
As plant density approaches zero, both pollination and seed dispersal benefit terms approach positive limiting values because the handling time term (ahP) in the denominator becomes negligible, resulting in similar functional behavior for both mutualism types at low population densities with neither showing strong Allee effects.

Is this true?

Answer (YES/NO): NO